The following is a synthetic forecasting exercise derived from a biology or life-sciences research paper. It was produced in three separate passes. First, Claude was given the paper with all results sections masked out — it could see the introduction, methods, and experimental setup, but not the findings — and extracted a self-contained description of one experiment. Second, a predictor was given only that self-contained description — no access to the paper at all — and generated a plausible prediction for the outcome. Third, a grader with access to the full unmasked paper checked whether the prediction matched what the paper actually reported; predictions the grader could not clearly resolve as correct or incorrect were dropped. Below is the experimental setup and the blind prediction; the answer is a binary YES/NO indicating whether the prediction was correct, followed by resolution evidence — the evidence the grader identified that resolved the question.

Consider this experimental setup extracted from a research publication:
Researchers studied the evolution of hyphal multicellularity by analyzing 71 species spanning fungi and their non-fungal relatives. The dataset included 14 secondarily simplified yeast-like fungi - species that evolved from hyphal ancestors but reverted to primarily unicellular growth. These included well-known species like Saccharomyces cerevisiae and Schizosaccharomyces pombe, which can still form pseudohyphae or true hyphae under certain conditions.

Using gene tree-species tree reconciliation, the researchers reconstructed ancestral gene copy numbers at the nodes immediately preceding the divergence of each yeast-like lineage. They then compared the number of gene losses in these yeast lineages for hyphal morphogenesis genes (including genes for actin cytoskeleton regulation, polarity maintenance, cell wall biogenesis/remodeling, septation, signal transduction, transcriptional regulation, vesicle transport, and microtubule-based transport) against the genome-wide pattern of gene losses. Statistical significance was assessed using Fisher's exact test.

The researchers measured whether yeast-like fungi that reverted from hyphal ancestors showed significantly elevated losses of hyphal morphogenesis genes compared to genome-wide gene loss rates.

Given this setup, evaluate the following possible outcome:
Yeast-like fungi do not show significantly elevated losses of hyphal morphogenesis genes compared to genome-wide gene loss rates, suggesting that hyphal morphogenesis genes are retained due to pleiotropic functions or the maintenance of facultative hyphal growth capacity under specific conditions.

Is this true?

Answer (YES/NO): YES